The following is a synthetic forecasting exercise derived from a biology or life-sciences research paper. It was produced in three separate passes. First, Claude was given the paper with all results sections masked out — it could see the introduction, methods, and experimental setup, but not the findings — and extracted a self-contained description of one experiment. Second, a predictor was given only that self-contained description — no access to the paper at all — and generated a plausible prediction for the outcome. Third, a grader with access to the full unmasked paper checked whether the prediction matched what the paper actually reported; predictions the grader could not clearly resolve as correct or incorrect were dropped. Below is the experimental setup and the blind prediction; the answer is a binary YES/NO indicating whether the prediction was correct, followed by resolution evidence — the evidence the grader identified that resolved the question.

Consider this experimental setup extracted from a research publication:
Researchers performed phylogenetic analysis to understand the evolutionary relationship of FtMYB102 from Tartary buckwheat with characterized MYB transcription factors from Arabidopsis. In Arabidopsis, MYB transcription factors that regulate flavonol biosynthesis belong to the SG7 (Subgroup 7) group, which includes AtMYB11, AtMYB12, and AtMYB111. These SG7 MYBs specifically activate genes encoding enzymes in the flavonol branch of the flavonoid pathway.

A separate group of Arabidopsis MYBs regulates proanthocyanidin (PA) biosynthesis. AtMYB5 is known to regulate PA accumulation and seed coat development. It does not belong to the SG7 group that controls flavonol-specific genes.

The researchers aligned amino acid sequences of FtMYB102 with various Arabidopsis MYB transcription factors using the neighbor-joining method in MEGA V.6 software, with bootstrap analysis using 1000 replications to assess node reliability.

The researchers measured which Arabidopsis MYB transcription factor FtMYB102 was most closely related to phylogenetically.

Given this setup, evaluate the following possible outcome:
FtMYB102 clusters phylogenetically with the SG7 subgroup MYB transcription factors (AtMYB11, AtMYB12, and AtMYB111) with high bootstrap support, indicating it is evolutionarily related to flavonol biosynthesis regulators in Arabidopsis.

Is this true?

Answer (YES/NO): NO